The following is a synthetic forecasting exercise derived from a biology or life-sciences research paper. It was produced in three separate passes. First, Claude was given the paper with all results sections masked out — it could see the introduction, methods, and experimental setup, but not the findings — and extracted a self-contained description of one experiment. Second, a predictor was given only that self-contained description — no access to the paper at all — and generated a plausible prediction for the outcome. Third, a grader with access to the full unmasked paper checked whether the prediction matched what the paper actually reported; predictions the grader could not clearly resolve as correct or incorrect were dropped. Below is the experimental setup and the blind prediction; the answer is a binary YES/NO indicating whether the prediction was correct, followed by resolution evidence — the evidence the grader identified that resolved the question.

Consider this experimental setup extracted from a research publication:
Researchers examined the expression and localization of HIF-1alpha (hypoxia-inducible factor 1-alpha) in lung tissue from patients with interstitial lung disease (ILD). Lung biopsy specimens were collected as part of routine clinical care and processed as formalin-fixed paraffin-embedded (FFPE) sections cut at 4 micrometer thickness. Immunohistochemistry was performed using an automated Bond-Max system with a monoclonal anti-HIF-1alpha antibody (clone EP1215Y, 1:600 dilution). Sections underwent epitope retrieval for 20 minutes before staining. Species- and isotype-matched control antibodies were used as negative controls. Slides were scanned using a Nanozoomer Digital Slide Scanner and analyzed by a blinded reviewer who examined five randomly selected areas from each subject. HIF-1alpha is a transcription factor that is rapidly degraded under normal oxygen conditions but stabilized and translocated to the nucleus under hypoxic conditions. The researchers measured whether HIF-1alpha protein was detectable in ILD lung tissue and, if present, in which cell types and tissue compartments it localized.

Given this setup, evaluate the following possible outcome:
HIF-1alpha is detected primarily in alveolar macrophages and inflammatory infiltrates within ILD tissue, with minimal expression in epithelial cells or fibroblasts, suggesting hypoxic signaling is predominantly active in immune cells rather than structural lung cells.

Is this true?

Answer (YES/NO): NO